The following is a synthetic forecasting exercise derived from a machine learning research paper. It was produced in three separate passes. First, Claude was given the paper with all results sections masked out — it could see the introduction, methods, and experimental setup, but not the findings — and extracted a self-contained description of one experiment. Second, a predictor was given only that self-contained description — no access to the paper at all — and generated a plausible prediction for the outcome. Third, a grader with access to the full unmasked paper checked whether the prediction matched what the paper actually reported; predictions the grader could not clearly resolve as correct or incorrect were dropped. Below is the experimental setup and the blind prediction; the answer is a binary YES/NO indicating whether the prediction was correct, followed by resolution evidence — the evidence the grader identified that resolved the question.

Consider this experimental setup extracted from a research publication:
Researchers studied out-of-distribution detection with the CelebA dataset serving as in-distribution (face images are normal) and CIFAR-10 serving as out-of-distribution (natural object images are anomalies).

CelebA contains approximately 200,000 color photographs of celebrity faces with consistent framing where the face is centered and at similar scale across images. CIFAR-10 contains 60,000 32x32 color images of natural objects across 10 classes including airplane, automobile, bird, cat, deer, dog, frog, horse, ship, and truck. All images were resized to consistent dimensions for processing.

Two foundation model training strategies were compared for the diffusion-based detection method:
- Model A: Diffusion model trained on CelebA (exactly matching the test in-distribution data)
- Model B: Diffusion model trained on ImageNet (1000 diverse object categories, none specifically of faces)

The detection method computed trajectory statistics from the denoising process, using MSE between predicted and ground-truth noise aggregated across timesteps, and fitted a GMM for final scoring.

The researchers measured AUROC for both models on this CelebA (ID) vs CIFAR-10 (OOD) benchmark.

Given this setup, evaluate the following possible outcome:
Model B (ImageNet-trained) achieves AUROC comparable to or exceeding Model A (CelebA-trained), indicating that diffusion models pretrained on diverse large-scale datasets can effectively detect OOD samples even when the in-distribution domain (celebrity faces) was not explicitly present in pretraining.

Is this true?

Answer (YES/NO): NO